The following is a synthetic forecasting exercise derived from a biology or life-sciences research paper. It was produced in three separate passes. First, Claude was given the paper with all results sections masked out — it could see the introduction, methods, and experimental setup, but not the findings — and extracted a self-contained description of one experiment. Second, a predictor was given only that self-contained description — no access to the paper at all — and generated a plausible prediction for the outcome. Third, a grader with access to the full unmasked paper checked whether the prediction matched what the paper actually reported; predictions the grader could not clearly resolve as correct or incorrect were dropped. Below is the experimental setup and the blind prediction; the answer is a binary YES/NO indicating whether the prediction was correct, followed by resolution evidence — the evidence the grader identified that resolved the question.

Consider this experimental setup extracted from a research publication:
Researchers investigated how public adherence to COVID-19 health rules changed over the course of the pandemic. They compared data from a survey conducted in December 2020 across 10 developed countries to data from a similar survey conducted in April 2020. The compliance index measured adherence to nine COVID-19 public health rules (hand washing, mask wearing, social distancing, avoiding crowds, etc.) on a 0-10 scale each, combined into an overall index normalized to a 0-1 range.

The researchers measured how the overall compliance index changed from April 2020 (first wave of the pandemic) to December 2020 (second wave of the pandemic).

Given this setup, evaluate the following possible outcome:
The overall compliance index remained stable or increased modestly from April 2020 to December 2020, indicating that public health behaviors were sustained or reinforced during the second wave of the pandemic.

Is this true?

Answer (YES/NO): YES